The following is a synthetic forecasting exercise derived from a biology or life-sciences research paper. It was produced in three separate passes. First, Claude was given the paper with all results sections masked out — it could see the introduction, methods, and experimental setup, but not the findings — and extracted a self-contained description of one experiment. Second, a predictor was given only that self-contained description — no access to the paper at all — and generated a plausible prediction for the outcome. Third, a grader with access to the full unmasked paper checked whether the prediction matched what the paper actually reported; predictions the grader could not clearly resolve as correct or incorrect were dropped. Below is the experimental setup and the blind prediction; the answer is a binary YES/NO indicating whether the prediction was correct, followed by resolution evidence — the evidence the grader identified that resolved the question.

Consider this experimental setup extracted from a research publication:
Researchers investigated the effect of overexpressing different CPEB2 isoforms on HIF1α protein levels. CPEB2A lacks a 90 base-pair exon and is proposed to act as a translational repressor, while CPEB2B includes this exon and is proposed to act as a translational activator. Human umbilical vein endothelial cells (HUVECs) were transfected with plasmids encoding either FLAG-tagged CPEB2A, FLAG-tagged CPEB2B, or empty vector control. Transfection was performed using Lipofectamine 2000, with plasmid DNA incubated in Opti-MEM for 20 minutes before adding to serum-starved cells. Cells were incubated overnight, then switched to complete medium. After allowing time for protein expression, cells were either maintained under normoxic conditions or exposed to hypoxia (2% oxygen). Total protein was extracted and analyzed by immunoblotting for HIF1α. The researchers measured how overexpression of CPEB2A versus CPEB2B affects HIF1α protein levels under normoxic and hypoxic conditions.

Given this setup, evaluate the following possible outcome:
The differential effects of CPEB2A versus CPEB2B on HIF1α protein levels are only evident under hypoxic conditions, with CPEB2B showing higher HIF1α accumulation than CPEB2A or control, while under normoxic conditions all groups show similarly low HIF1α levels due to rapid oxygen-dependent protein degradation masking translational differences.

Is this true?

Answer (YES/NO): NO